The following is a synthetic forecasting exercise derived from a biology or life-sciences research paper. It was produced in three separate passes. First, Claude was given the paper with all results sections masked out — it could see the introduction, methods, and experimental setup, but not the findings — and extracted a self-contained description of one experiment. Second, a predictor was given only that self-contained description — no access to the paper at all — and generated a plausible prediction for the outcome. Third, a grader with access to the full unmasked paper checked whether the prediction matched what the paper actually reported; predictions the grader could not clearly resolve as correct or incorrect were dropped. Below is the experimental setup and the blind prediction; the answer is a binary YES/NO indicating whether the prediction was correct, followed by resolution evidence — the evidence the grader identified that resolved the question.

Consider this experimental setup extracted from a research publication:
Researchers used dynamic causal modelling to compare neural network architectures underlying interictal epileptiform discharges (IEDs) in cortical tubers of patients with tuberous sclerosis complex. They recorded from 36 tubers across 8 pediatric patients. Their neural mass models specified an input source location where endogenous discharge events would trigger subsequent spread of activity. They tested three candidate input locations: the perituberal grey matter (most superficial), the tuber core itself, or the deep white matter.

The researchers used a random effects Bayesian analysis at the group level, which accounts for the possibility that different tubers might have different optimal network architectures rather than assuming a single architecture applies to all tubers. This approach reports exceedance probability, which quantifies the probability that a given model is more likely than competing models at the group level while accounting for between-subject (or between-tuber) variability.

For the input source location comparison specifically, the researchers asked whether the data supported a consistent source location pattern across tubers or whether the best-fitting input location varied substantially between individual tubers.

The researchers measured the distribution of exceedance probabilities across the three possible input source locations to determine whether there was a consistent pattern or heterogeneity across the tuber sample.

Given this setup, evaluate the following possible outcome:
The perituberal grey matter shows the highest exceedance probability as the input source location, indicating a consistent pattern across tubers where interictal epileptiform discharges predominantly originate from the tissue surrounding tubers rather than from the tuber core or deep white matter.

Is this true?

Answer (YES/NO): NO